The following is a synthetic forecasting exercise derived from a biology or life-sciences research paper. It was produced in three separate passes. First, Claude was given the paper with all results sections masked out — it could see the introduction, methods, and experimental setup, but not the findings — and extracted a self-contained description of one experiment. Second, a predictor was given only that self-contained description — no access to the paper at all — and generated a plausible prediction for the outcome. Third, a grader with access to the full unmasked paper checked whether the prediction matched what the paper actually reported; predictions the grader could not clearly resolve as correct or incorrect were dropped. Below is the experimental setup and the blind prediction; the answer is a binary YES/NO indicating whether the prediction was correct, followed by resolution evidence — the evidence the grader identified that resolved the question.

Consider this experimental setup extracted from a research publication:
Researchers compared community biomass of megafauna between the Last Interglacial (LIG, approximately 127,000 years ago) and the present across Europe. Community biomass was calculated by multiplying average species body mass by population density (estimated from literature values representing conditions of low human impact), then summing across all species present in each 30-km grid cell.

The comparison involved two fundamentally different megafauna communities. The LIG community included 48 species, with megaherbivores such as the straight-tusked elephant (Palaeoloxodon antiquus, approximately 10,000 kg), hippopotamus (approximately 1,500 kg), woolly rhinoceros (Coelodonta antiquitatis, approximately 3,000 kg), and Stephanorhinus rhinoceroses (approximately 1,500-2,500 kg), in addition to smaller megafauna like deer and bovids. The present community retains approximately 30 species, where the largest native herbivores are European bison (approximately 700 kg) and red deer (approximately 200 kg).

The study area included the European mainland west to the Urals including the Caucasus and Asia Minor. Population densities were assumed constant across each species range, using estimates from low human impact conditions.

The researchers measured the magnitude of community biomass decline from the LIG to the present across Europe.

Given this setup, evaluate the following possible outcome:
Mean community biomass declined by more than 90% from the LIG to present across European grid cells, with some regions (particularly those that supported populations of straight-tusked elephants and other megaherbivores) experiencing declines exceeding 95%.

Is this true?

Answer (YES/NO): YES